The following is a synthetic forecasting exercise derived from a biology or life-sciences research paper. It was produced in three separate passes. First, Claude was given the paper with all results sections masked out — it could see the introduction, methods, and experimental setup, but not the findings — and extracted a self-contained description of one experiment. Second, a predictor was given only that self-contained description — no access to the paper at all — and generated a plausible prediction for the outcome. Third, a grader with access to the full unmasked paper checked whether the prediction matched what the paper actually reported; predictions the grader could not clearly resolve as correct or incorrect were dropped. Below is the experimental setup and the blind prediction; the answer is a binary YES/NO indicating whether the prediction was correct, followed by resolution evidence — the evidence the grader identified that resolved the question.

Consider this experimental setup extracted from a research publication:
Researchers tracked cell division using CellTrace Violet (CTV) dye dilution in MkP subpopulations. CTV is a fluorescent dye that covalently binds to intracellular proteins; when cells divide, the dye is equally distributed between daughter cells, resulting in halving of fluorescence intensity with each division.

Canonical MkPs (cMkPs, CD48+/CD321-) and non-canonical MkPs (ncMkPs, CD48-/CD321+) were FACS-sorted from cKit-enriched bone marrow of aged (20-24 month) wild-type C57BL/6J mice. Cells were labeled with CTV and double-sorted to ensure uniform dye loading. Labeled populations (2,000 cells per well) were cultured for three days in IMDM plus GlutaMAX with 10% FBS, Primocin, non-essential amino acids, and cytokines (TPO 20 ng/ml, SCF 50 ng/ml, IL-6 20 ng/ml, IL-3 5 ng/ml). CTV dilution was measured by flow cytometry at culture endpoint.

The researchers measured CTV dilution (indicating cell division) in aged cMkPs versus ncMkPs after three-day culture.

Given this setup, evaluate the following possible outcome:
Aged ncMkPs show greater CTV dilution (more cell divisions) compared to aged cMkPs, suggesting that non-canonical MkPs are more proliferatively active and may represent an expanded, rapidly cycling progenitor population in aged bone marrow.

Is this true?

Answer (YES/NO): NO